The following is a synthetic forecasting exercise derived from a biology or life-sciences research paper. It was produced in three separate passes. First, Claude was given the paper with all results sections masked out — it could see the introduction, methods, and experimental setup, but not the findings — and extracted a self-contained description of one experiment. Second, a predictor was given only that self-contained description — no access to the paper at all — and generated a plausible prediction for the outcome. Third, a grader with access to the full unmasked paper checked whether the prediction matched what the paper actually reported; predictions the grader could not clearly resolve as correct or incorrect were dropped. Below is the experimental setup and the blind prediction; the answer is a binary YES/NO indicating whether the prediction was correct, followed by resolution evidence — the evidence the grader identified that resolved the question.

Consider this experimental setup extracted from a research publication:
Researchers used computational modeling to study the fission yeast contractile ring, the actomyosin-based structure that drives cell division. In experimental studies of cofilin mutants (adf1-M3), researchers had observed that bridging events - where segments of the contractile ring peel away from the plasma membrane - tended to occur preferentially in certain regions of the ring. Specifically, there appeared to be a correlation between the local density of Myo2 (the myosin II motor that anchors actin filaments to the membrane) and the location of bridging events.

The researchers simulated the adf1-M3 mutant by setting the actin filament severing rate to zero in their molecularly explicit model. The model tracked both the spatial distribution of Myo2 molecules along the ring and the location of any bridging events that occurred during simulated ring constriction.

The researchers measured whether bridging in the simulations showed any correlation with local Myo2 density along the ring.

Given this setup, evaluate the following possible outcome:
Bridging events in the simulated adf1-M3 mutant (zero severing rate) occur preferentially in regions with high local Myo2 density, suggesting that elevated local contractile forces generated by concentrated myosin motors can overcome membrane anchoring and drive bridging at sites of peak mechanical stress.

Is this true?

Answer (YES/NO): NO